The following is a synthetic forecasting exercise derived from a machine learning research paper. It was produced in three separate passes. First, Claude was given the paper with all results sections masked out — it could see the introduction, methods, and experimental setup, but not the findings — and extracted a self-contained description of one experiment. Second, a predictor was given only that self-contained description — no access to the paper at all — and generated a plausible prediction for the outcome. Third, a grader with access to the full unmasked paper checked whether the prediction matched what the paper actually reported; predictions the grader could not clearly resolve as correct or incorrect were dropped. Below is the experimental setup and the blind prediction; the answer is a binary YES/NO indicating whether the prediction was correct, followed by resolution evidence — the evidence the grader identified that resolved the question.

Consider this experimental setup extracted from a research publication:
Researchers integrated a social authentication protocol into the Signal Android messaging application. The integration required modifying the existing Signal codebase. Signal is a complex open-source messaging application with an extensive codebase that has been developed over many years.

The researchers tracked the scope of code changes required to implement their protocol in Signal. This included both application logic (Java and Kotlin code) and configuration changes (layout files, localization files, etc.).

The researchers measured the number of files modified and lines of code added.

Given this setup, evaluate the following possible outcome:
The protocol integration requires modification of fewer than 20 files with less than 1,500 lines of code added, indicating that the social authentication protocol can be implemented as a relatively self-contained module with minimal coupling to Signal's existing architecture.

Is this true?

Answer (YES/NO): NO